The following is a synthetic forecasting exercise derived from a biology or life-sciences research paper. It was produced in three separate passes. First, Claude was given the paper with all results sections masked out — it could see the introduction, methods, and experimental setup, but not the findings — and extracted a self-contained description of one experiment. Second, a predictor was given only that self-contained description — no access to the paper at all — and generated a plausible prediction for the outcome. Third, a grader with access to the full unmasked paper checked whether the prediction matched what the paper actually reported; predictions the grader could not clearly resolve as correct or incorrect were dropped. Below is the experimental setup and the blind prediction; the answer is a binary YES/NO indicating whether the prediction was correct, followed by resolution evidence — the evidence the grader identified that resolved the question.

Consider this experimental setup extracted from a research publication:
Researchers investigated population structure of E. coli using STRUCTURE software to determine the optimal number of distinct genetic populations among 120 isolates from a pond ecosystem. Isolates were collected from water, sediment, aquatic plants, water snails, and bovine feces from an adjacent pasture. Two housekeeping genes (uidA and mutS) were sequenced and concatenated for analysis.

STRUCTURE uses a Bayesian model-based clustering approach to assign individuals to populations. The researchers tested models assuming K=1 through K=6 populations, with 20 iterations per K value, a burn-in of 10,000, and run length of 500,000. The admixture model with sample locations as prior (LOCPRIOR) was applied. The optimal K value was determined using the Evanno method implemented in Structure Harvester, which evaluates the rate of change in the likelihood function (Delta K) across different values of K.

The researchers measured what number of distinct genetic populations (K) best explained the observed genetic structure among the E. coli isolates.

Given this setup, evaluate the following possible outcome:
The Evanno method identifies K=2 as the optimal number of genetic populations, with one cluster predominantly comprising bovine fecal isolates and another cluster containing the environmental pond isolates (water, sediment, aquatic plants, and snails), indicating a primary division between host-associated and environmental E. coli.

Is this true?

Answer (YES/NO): NO